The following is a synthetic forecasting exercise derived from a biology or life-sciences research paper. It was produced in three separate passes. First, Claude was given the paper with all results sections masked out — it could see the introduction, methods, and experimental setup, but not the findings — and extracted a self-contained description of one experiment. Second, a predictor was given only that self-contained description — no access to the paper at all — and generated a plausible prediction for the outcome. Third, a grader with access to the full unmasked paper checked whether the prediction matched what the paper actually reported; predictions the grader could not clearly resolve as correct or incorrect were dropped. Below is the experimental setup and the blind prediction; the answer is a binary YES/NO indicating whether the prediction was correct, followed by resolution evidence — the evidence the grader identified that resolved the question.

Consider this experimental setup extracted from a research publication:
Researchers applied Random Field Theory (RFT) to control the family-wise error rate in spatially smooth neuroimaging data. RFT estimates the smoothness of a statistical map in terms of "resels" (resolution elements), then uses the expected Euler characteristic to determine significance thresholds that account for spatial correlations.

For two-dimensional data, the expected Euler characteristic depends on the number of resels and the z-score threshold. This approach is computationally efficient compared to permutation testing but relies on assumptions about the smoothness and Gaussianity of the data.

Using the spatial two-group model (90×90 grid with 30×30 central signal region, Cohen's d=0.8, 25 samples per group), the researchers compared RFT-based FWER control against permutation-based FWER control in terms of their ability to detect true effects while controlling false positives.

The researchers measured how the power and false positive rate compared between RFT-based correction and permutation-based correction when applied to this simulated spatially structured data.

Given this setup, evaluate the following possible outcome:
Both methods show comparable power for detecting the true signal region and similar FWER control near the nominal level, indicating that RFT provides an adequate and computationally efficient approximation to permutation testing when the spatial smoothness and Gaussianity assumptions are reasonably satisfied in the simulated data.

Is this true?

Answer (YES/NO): NO